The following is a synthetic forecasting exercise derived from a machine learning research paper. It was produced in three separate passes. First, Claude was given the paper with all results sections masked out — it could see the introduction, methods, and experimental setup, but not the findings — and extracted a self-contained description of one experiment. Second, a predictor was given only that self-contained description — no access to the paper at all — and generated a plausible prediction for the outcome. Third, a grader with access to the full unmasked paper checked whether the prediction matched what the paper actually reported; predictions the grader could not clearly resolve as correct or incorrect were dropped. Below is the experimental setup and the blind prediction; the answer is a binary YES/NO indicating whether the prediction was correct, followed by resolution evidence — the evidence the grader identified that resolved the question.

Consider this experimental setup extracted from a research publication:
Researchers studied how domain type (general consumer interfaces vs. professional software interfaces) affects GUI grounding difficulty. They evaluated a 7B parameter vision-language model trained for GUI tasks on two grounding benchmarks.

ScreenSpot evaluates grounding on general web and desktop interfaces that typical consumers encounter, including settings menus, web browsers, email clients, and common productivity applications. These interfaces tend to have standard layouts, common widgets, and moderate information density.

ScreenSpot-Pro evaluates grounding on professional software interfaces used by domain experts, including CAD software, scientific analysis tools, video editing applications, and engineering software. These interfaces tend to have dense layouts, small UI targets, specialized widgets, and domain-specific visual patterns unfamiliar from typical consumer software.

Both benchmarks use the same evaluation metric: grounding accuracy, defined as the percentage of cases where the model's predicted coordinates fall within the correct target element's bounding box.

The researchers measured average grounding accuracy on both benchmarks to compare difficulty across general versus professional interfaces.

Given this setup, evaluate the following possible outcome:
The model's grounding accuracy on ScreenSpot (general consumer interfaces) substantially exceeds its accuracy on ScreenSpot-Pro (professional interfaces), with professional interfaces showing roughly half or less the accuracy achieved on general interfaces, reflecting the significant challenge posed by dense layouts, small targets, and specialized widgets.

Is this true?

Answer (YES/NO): YES